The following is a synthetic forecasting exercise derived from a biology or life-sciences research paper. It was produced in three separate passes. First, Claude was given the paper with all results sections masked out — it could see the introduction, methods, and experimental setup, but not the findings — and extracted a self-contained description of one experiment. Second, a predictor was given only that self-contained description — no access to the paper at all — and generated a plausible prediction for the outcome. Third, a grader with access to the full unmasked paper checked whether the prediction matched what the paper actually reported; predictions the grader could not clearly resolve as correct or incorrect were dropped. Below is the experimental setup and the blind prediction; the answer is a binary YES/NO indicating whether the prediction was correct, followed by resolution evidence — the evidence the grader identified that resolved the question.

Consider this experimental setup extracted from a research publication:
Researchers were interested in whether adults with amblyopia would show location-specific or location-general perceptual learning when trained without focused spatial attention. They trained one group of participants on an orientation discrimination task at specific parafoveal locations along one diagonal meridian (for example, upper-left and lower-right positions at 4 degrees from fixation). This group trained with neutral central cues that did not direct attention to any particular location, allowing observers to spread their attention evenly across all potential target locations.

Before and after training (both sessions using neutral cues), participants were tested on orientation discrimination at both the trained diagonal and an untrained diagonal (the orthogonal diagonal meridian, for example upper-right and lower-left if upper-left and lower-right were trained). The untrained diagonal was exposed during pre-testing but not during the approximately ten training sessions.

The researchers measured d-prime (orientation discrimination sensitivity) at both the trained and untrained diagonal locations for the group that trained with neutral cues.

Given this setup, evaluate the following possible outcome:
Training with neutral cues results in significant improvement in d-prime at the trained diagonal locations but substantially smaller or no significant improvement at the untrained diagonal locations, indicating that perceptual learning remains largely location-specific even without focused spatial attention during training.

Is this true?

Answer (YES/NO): YES